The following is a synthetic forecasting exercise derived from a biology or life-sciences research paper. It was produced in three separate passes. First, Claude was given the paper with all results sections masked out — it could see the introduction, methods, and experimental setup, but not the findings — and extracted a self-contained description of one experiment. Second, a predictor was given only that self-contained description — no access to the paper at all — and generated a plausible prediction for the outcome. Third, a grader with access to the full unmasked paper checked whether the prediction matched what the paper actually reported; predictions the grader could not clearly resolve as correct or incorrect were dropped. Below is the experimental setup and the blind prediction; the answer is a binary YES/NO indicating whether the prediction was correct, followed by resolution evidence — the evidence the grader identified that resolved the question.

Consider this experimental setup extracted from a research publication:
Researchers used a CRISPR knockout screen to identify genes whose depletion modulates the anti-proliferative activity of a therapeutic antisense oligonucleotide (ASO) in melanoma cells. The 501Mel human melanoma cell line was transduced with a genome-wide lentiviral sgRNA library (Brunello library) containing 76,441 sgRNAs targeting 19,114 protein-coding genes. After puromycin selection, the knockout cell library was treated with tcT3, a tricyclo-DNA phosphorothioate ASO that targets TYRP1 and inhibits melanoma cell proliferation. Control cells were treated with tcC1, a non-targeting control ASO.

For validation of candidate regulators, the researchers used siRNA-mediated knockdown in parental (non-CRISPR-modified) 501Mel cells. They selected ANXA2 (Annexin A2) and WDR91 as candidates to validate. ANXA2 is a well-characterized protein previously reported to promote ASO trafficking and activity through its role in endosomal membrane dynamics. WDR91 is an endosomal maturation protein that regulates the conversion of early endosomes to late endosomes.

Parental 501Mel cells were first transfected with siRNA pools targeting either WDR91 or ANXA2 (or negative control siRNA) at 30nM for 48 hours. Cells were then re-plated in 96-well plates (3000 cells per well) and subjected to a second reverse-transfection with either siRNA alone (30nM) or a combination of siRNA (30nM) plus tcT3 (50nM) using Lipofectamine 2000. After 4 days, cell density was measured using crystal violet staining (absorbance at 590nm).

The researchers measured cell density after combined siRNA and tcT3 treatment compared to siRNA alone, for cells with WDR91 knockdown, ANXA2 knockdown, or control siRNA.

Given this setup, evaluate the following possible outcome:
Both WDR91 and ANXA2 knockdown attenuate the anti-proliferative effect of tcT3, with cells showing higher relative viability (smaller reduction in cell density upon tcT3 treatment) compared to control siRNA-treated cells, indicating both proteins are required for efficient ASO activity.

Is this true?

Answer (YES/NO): YES